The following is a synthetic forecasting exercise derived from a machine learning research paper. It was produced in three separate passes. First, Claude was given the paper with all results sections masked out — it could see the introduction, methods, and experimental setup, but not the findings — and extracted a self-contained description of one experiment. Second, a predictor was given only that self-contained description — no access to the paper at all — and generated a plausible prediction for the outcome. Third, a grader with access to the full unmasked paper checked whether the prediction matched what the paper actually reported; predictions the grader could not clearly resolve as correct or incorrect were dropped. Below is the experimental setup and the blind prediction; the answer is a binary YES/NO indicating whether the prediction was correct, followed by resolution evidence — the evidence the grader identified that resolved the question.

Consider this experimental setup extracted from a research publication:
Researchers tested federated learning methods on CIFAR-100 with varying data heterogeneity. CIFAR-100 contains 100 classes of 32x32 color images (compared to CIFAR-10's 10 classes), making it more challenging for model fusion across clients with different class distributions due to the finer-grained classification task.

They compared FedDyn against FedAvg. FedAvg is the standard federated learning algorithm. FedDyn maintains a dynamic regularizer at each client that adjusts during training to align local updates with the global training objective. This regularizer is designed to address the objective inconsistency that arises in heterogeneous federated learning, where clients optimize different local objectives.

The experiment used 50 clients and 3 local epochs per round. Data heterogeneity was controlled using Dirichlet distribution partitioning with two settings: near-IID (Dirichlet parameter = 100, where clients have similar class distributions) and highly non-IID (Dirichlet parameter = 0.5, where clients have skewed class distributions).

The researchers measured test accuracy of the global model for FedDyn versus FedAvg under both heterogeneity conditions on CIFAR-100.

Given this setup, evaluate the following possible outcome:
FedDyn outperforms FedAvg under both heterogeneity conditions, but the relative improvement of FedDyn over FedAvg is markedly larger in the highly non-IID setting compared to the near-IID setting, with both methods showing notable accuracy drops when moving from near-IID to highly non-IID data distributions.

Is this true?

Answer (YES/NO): NO